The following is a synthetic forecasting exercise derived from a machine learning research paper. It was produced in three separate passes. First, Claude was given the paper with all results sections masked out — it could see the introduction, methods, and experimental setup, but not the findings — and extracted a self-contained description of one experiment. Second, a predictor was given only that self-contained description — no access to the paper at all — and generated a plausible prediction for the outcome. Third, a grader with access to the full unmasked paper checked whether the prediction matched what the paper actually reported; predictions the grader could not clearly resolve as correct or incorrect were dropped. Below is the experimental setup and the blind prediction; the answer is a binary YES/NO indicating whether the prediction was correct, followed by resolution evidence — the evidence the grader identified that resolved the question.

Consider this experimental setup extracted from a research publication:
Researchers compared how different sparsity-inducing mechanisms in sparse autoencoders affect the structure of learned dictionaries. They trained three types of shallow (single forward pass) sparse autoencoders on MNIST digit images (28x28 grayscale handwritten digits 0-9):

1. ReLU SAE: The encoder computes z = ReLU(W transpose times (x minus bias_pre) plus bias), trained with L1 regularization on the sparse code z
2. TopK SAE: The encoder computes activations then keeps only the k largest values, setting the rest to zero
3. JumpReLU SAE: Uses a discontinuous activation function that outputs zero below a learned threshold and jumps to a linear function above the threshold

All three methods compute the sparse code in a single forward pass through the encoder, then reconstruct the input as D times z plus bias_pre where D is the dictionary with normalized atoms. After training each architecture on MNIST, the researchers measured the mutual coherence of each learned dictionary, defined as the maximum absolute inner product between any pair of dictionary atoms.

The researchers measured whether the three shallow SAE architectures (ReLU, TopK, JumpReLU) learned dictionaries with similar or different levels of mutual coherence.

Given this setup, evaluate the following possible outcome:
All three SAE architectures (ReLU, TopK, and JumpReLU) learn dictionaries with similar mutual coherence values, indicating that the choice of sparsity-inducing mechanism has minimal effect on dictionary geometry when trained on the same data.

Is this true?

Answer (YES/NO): NO